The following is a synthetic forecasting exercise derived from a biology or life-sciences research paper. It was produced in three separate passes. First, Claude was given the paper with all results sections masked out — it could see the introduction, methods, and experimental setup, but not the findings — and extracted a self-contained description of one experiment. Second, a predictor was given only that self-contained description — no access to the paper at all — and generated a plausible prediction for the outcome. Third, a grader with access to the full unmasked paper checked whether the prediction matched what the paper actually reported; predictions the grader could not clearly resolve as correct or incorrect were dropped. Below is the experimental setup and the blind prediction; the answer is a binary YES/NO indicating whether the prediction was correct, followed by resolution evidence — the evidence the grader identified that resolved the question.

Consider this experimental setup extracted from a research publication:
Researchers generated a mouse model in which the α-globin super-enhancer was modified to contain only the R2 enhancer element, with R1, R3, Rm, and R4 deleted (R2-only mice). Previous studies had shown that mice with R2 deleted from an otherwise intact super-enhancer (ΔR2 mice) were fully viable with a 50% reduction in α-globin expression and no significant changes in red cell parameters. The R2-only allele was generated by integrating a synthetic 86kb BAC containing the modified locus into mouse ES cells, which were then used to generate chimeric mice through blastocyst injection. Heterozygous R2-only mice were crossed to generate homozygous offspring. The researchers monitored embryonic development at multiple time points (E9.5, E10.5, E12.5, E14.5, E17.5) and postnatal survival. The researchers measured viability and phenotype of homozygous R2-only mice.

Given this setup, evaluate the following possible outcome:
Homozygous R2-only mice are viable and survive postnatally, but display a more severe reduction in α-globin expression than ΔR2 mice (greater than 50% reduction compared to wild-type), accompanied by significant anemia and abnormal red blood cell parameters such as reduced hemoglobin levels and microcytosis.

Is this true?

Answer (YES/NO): NO